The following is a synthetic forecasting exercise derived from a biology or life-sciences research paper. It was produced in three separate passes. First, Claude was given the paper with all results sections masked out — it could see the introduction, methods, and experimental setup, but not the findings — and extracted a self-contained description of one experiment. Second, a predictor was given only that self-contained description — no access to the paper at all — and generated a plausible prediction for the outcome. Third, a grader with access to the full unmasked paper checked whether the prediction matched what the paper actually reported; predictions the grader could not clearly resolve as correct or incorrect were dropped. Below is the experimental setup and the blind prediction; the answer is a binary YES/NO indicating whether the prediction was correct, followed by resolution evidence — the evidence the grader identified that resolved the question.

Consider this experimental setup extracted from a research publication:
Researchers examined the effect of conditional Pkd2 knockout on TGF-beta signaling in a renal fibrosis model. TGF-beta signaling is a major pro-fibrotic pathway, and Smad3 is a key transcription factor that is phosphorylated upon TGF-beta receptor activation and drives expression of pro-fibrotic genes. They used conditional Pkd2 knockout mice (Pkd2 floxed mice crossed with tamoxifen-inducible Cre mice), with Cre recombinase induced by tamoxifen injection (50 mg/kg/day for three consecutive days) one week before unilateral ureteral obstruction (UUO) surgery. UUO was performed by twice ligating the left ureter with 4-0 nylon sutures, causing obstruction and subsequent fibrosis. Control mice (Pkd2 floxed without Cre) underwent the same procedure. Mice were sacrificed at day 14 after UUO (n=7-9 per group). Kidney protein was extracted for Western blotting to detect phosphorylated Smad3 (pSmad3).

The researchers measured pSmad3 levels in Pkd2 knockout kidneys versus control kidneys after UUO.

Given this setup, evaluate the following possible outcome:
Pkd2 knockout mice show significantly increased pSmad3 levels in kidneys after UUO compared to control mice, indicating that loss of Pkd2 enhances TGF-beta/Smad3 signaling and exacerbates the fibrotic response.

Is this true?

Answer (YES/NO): NO